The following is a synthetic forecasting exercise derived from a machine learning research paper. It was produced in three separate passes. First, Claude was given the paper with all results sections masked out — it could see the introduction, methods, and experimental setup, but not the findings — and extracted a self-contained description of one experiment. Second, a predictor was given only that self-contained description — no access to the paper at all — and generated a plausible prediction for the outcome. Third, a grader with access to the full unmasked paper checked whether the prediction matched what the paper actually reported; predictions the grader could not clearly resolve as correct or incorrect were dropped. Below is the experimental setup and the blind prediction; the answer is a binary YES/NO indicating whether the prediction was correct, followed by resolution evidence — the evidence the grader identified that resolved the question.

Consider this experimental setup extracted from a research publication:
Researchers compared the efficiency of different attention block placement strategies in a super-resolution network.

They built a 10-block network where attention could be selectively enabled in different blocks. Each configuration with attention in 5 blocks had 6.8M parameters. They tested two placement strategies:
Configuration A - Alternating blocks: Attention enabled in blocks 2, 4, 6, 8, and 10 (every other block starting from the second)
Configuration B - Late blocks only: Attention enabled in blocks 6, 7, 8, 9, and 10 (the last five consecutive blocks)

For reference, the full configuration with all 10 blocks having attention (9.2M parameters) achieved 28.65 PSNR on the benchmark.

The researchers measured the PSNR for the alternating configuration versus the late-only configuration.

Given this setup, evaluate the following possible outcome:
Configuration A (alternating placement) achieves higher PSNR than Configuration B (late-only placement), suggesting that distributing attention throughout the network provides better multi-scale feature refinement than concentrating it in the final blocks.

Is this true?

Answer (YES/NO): NO